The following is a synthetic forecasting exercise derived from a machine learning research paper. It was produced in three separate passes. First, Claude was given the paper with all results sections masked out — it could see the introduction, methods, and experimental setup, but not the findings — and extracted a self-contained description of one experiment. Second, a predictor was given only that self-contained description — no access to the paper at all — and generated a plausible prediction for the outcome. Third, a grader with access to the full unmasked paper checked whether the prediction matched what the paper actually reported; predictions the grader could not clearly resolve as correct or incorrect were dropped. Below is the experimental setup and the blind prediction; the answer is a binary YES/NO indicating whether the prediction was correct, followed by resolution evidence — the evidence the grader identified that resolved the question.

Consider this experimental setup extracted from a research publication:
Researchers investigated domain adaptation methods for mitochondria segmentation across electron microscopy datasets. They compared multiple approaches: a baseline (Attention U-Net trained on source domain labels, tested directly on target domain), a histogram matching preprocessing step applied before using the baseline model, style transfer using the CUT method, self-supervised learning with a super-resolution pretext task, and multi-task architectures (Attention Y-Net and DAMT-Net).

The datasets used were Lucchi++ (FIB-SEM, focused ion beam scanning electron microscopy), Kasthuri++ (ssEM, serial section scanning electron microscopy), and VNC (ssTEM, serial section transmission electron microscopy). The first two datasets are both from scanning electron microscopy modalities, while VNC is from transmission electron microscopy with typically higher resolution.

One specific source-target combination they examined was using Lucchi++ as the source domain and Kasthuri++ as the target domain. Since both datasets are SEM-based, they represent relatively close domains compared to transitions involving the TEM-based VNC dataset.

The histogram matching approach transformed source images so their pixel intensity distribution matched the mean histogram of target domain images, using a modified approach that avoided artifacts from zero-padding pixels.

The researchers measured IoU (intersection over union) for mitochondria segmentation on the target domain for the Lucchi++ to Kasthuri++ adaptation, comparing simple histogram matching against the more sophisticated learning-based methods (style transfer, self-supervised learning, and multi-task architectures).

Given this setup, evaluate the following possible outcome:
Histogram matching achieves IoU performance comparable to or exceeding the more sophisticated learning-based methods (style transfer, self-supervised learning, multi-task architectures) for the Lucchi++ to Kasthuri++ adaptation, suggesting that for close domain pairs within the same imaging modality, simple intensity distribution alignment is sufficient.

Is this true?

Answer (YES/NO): YES